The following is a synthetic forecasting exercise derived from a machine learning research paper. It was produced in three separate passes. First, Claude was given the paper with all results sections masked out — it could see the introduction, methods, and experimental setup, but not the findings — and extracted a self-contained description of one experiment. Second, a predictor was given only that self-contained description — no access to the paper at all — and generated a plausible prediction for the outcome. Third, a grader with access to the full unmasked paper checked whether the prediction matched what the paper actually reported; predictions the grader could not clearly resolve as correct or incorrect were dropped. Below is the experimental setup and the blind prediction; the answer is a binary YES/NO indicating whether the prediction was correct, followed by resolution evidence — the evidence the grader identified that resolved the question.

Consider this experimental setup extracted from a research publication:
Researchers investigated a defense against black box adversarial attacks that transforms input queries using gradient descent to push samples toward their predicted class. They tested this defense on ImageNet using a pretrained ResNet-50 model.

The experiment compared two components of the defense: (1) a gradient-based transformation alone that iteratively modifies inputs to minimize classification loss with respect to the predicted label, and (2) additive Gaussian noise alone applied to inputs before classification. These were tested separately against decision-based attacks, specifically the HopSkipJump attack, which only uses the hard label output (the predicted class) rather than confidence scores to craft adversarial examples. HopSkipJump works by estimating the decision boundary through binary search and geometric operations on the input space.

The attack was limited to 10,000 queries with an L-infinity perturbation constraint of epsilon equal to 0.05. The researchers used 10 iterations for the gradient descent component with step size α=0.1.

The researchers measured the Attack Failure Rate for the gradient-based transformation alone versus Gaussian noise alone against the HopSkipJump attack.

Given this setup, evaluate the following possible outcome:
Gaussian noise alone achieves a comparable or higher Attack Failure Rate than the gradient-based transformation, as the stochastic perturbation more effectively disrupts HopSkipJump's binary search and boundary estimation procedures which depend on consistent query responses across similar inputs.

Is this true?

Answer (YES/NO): YES